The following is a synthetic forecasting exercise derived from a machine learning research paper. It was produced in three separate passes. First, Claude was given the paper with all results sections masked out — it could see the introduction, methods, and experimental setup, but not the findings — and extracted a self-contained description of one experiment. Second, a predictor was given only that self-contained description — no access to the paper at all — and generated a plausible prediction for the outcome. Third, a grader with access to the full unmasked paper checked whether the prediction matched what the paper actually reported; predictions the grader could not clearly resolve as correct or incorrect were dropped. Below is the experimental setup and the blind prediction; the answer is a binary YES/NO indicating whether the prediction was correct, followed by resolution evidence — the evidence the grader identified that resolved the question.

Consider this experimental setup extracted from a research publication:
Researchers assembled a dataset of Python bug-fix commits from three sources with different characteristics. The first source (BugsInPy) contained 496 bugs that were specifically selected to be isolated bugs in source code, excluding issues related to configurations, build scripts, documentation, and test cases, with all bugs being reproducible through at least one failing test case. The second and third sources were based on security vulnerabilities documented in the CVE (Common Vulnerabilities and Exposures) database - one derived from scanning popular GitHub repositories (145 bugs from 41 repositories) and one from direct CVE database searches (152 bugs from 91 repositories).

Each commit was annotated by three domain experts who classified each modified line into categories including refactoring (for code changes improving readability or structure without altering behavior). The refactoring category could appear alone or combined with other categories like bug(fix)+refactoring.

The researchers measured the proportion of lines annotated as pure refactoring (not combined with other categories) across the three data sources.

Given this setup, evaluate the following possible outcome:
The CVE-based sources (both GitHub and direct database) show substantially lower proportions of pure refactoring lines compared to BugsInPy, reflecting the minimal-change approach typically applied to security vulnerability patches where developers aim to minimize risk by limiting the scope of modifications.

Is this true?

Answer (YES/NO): NO